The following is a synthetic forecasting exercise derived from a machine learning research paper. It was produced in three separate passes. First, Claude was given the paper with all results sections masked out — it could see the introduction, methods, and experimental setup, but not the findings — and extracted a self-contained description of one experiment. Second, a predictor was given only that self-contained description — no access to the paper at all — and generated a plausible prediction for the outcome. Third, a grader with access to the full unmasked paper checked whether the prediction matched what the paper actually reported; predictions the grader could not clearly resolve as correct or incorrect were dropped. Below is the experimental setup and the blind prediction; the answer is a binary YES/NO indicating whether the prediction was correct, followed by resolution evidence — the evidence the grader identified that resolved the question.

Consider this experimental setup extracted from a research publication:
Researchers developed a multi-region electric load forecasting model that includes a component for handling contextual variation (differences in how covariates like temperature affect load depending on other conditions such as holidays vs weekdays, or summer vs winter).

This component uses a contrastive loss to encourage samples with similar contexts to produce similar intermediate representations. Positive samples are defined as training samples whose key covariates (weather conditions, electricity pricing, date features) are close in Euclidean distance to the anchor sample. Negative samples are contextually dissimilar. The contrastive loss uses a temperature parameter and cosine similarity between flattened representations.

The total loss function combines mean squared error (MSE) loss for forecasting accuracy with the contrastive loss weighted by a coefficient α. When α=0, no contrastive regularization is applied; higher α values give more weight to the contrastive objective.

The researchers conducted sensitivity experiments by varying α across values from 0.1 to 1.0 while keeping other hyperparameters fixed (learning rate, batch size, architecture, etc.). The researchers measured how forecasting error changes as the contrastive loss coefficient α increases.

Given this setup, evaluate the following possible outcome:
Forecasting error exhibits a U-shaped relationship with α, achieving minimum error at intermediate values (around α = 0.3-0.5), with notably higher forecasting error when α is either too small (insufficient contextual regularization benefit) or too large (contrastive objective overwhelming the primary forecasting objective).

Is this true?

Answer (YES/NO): NO